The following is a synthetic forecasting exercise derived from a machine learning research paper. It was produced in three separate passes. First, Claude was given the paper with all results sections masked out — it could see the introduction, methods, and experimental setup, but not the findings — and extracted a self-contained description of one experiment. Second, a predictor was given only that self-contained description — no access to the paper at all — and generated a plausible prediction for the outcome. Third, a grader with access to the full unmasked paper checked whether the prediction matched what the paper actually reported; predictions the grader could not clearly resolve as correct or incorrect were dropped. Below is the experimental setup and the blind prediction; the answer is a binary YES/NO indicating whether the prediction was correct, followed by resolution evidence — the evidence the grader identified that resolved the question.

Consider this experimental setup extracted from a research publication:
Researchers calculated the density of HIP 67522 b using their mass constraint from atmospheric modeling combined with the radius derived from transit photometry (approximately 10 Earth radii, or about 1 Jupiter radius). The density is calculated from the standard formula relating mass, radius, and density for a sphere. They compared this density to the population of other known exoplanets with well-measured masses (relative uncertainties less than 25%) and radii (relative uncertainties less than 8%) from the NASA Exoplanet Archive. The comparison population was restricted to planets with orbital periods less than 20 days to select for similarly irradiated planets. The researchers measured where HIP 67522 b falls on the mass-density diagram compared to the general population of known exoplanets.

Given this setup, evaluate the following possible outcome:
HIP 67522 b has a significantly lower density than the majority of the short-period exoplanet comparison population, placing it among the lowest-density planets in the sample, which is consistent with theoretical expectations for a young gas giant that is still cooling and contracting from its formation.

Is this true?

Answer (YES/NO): YES